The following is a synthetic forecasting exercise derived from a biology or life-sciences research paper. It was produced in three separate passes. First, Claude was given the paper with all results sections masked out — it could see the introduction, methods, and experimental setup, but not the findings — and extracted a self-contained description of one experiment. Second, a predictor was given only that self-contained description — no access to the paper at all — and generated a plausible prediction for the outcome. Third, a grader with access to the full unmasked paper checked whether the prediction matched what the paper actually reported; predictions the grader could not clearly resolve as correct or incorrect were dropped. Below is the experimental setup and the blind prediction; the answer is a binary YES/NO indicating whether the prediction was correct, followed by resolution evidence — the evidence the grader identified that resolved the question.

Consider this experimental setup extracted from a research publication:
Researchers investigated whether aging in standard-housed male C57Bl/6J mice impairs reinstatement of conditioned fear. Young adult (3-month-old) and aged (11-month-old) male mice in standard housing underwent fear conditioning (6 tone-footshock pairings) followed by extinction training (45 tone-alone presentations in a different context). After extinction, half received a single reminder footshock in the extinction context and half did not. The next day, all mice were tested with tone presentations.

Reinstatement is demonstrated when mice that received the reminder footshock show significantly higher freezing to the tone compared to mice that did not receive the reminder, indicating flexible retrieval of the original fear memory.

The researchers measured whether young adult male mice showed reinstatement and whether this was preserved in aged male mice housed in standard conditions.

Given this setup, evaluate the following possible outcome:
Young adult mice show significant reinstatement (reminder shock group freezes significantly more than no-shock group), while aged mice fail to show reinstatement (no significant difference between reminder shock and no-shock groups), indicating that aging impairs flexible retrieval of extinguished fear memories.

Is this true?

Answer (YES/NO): YES